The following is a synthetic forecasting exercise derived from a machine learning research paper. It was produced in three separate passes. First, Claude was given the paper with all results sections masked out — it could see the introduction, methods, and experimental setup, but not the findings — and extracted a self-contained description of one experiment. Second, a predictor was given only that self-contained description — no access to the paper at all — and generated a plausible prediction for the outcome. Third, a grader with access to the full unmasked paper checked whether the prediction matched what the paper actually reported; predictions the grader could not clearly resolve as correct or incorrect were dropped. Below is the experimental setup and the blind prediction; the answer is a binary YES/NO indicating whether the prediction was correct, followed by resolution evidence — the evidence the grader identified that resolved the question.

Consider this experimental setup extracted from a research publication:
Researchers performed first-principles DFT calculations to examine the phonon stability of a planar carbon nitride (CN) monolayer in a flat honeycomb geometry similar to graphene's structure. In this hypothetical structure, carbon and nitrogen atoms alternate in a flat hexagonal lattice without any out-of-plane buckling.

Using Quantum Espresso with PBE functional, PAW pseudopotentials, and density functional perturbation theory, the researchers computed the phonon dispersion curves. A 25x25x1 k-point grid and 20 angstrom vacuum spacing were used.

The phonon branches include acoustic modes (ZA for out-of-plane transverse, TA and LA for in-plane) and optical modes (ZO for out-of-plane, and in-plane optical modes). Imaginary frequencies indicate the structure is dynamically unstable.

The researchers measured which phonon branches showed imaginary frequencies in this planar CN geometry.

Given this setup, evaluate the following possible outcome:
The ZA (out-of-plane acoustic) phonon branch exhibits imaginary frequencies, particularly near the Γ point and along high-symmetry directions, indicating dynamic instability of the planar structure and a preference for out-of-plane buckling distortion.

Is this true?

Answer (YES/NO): YES